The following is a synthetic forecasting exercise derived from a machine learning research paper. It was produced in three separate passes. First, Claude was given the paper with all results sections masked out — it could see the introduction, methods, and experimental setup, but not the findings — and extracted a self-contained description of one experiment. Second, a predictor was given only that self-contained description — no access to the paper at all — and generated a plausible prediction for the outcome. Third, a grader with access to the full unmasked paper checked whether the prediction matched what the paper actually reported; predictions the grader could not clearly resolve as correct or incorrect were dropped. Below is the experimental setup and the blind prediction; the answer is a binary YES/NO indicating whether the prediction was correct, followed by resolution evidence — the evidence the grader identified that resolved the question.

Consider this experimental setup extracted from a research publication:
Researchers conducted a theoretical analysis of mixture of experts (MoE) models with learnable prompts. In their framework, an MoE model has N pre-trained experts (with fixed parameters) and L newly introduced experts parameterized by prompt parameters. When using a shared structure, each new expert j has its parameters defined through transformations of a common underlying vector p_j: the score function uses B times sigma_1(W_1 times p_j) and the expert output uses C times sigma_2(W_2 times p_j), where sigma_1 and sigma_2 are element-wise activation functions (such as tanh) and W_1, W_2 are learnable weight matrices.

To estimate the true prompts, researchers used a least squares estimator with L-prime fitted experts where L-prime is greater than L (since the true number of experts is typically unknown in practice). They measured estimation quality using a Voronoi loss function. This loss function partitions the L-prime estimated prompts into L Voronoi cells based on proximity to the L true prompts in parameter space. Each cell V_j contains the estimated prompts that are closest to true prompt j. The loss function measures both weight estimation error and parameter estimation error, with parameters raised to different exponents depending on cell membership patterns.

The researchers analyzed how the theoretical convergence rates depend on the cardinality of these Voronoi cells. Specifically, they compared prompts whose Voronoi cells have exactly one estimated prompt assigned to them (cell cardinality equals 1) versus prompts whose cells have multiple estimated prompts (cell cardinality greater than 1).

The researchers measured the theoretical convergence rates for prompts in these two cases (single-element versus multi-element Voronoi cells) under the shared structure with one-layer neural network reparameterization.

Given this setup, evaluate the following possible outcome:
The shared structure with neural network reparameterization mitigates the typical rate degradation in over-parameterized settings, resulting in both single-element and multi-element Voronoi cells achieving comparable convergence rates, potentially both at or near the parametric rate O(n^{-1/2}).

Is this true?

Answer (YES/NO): NO